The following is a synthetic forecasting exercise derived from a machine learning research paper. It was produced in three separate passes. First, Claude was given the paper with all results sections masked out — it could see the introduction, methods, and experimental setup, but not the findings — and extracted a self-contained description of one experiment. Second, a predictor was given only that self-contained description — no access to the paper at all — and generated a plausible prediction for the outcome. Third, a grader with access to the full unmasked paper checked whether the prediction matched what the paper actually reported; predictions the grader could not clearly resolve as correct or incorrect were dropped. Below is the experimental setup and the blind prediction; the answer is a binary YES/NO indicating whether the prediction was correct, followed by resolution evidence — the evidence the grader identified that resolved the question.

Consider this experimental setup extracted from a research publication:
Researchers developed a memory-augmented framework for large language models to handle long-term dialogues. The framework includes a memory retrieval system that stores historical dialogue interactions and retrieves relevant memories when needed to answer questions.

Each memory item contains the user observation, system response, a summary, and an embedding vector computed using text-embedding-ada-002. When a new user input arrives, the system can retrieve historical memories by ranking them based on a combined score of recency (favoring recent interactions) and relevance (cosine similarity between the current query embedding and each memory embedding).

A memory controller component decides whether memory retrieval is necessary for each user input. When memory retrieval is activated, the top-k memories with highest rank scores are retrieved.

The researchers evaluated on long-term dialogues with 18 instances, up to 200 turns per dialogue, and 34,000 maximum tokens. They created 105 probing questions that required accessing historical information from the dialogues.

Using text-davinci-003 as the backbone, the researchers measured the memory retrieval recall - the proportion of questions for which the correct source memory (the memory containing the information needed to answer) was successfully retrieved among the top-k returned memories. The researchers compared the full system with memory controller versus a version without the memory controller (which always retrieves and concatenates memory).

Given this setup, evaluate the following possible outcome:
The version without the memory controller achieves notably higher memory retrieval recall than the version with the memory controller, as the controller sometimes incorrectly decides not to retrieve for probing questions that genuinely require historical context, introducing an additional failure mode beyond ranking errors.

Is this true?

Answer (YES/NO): NO